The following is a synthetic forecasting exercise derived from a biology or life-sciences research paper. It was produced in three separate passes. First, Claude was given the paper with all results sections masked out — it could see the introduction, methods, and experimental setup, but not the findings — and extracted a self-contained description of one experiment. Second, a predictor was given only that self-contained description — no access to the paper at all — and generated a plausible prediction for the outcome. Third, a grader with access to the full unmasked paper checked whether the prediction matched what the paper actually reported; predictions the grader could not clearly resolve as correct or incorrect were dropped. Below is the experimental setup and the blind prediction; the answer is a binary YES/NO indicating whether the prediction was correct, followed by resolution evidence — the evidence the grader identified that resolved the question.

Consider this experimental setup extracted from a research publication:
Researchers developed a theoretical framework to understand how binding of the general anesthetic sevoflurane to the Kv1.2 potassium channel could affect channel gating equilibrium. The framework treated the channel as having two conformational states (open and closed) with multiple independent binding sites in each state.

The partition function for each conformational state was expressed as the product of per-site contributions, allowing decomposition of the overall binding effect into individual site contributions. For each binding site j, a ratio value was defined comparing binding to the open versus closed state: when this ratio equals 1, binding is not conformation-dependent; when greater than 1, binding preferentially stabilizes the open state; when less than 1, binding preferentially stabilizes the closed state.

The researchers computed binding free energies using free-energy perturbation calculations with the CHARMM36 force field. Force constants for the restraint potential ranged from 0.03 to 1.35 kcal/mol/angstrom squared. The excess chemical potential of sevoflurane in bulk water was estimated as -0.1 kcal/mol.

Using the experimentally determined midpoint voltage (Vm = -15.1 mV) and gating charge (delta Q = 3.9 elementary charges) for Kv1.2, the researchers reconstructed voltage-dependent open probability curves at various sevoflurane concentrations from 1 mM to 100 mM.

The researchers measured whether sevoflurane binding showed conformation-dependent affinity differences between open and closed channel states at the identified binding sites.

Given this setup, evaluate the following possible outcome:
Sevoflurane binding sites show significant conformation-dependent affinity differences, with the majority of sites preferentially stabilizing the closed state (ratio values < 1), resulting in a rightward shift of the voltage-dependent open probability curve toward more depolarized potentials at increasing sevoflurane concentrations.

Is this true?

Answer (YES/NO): NO